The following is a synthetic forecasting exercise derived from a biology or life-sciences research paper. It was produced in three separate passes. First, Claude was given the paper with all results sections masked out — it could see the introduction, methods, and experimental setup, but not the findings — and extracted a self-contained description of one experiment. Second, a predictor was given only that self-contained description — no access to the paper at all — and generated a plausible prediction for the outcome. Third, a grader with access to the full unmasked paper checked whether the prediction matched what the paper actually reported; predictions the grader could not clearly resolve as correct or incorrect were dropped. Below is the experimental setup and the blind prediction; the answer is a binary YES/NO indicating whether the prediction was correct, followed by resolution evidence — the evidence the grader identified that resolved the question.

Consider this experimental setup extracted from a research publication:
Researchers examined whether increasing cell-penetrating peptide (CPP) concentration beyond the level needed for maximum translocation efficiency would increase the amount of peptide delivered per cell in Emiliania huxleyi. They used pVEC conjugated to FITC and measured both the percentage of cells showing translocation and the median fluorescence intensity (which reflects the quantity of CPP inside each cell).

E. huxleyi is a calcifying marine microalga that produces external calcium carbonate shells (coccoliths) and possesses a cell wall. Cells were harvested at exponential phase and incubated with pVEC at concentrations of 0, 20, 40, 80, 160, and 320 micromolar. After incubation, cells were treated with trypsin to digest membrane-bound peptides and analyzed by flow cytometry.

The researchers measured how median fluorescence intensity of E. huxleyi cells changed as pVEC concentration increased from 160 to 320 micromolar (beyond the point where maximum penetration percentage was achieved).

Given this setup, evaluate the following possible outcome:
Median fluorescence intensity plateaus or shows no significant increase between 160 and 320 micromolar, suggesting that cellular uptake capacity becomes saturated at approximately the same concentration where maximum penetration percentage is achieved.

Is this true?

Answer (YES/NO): YES